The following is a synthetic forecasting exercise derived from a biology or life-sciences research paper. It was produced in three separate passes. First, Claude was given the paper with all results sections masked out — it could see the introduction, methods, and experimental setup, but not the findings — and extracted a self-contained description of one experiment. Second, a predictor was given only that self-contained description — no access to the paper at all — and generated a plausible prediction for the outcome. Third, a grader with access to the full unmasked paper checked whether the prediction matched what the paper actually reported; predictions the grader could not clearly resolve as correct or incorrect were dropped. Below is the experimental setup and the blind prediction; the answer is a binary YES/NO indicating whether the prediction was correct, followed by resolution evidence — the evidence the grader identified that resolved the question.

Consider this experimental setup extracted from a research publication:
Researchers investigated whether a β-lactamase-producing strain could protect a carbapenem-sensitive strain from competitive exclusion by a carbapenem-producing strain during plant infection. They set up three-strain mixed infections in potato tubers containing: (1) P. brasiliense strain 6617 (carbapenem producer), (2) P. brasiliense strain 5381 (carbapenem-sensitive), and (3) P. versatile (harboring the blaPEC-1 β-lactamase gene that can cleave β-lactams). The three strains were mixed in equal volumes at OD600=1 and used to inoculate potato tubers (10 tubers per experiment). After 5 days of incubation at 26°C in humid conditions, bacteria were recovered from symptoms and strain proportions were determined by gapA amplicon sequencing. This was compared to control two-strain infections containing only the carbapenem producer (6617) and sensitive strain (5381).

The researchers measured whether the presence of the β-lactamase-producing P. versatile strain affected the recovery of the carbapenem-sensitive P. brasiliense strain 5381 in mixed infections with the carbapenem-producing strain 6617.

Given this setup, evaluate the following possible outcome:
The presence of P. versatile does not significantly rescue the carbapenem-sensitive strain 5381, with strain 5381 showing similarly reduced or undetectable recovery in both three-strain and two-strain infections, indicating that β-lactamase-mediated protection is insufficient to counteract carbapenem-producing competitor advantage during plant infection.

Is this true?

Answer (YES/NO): NO